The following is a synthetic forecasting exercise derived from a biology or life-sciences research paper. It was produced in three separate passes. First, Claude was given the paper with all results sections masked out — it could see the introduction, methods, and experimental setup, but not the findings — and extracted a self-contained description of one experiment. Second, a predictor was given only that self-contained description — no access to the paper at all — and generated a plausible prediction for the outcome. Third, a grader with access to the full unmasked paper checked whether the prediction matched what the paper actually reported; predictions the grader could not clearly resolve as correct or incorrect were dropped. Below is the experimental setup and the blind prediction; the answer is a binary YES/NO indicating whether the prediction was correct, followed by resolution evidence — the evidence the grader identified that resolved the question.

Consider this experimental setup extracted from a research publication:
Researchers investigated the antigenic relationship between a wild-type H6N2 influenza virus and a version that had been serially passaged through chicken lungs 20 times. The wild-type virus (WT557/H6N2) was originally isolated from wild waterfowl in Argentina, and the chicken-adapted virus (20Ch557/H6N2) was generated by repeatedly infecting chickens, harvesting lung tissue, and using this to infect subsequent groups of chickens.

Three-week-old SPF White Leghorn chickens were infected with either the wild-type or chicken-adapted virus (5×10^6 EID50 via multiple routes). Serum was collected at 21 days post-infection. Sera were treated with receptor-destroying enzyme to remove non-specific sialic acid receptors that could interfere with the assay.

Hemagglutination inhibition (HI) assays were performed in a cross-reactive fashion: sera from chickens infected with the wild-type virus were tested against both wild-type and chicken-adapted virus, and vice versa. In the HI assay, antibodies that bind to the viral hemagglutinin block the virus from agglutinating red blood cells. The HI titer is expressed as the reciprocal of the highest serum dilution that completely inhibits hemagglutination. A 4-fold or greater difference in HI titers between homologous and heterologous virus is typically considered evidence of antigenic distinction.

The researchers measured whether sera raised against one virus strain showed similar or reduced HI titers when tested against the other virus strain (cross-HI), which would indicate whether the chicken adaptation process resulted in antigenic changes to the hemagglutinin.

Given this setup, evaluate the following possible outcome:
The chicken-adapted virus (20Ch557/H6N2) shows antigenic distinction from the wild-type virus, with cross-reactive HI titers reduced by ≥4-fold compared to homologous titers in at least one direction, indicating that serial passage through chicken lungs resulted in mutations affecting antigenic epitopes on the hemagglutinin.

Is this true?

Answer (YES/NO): NO